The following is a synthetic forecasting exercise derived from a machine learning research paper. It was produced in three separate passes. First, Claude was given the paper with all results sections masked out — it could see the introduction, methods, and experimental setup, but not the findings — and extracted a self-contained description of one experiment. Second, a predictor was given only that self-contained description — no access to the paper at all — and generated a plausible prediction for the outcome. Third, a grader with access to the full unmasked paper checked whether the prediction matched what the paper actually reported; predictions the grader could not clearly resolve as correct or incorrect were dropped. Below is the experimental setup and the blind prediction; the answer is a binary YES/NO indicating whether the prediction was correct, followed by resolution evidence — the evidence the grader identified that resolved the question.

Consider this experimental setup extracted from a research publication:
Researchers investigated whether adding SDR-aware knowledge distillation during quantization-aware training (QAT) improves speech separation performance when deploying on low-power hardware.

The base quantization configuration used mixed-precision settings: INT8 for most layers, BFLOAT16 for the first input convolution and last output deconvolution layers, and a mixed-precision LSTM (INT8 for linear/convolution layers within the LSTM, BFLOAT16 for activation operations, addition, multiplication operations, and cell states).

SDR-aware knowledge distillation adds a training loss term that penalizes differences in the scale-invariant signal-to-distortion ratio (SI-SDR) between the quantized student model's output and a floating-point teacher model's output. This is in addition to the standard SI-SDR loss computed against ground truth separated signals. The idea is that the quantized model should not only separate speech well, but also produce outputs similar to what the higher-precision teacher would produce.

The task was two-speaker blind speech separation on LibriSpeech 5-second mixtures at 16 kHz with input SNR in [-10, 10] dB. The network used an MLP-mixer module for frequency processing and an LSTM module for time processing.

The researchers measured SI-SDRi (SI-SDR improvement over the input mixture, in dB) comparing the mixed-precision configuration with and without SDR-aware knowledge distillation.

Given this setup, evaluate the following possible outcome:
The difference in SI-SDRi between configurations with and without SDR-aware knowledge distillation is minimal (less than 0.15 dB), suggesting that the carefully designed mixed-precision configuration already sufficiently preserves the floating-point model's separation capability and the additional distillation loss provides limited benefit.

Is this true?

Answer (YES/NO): NO